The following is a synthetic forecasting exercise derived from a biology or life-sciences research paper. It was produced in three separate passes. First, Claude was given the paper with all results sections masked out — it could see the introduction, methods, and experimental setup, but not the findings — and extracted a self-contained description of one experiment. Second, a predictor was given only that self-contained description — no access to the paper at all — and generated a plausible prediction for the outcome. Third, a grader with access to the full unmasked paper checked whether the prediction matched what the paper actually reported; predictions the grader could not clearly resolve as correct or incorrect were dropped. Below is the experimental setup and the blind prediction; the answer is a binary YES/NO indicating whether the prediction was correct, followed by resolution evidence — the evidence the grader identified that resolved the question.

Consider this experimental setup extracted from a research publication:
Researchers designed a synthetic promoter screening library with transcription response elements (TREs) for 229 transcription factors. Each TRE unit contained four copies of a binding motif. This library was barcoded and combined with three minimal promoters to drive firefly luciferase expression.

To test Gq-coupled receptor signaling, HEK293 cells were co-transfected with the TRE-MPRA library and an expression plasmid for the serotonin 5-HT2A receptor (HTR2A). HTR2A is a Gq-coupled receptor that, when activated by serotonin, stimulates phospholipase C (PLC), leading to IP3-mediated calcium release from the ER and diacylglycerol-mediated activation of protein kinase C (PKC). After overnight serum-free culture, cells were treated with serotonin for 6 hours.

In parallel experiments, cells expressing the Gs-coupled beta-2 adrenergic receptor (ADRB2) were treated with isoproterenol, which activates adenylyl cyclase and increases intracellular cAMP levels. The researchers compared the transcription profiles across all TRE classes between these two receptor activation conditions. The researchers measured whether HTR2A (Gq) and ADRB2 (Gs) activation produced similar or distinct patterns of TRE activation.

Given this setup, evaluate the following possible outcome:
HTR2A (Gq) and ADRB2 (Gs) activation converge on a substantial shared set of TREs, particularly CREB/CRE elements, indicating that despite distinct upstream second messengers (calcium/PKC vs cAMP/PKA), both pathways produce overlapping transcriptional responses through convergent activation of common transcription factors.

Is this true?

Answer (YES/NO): NO